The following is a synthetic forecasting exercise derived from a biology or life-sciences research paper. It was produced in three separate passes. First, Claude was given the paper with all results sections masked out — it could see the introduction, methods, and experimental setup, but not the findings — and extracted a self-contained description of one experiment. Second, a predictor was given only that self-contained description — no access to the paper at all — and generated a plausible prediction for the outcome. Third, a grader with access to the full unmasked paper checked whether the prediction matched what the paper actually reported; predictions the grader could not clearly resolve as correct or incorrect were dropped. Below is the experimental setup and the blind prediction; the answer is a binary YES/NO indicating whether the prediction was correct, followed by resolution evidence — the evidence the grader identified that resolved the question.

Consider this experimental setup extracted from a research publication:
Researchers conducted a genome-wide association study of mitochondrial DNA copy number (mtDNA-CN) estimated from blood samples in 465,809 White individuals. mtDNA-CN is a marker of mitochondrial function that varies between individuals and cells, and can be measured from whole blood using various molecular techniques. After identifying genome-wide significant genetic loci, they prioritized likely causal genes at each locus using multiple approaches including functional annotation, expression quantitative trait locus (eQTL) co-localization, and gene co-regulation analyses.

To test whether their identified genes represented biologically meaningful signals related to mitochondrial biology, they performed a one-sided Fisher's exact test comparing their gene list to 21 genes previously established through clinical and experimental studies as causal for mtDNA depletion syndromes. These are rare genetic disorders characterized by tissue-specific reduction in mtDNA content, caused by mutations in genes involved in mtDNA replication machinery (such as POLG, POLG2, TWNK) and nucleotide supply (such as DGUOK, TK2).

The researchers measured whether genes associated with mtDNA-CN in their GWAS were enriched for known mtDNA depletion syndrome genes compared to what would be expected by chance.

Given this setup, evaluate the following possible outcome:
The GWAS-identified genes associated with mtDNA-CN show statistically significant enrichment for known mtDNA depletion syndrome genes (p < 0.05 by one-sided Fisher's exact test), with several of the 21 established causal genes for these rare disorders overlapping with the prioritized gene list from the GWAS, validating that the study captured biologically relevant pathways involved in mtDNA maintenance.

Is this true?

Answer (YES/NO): YES